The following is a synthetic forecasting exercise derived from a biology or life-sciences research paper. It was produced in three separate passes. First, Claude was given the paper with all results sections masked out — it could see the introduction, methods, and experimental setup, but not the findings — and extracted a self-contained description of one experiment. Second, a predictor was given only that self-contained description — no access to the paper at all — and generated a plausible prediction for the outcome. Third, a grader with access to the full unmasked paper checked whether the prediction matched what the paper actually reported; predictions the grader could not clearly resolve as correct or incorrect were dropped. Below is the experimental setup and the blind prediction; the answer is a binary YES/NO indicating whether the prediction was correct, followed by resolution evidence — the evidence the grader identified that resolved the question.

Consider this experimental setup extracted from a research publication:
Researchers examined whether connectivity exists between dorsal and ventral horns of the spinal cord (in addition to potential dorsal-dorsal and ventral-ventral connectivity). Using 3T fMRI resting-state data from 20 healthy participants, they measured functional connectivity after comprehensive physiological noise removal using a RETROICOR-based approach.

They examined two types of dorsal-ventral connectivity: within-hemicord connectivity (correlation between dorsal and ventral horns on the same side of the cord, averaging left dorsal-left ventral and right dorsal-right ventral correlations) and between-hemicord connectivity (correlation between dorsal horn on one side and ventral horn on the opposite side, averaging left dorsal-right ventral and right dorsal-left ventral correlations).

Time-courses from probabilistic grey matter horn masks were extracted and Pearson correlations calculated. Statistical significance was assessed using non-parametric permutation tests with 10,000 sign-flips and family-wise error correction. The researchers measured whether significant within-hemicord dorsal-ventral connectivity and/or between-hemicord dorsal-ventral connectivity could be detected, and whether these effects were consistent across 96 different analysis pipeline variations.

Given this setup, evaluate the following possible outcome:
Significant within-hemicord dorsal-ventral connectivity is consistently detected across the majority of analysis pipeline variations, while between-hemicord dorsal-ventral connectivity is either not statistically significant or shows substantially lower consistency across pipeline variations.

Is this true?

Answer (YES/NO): NO